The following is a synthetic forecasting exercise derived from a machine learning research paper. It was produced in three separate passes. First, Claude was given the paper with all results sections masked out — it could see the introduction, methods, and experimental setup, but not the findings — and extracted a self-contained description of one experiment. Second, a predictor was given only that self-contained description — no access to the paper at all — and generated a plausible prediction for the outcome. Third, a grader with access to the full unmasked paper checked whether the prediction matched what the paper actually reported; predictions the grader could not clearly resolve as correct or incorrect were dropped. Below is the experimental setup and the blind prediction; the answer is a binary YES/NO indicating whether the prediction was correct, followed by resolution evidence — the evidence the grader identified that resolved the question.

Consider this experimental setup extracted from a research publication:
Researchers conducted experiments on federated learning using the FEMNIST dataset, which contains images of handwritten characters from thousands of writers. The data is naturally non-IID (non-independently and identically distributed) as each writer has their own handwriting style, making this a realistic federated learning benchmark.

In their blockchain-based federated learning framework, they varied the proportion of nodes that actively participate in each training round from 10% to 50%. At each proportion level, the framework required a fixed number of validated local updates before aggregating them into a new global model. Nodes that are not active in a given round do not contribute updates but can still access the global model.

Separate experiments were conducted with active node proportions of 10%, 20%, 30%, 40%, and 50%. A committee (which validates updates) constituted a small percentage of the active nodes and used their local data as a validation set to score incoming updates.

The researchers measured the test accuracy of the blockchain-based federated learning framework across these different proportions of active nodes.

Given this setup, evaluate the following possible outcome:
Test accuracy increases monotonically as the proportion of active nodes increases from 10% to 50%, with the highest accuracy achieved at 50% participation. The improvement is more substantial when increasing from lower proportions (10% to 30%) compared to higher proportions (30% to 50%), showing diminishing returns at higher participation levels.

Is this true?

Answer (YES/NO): NO